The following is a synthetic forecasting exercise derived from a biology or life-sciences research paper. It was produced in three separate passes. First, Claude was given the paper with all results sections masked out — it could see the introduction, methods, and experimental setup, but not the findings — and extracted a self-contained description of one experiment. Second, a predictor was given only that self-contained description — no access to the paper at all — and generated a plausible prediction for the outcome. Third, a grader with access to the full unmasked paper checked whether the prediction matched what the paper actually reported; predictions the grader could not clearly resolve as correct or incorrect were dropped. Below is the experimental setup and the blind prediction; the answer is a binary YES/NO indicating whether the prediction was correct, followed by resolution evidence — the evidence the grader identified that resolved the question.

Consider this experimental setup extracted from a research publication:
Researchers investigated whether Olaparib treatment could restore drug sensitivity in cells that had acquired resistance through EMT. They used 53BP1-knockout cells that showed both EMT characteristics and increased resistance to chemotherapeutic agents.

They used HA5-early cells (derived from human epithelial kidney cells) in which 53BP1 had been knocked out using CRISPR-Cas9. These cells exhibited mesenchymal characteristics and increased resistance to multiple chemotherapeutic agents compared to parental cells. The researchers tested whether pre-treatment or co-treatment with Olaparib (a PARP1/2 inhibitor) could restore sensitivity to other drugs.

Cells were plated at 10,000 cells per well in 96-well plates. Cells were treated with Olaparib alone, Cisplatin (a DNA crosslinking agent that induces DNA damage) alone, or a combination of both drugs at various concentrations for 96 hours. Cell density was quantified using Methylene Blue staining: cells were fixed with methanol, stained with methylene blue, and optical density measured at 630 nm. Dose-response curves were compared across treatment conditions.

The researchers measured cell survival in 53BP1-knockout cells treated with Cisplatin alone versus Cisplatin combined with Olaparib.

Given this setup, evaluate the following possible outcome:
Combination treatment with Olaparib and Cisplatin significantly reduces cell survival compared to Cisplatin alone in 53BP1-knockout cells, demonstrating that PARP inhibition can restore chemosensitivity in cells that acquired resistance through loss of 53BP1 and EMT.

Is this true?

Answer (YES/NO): YES